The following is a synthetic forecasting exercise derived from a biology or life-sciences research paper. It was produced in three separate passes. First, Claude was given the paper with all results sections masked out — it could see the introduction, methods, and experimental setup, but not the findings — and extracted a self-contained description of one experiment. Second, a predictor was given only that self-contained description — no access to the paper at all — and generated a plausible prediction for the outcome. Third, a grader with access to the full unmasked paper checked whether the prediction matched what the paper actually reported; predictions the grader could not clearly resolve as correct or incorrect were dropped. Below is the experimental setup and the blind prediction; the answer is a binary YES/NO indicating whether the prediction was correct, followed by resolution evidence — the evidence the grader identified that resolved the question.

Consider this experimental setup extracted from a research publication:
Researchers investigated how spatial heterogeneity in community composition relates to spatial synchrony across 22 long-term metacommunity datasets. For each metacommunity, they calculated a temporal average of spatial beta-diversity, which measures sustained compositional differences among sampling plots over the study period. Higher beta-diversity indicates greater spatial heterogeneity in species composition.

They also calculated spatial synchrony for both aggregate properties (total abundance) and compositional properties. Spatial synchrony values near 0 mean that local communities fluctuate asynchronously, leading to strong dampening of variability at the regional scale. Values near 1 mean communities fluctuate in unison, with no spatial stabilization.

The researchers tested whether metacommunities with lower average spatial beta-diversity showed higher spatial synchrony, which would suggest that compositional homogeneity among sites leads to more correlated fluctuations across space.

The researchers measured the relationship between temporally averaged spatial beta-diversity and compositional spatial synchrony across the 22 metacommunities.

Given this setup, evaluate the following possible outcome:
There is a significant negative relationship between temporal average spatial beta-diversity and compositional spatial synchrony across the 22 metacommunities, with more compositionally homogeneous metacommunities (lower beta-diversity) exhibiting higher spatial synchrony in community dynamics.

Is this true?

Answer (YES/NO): YES